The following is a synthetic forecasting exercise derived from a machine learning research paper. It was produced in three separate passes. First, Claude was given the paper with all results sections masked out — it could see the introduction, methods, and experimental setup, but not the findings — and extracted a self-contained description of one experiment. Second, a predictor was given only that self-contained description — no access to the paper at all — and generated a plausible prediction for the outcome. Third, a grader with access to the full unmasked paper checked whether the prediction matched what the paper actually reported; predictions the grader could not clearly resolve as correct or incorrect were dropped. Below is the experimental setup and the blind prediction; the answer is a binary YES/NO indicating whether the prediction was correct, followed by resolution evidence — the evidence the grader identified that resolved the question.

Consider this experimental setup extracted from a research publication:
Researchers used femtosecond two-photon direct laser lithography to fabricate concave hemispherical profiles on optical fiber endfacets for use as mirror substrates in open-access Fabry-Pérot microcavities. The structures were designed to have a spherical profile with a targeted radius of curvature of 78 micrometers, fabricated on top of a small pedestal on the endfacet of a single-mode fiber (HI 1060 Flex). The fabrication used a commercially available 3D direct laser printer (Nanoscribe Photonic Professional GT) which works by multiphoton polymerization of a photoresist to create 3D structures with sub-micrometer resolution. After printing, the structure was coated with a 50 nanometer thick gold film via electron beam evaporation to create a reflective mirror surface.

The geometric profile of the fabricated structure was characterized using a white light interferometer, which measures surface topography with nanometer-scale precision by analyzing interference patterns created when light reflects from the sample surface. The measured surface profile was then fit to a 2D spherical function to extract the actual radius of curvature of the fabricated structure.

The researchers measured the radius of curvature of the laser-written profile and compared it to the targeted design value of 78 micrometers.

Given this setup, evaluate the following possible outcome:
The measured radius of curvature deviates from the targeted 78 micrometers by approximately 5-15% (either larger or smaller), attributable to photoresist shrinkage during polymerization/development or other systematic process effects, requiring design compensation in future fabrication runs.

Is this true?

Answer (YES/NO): YES